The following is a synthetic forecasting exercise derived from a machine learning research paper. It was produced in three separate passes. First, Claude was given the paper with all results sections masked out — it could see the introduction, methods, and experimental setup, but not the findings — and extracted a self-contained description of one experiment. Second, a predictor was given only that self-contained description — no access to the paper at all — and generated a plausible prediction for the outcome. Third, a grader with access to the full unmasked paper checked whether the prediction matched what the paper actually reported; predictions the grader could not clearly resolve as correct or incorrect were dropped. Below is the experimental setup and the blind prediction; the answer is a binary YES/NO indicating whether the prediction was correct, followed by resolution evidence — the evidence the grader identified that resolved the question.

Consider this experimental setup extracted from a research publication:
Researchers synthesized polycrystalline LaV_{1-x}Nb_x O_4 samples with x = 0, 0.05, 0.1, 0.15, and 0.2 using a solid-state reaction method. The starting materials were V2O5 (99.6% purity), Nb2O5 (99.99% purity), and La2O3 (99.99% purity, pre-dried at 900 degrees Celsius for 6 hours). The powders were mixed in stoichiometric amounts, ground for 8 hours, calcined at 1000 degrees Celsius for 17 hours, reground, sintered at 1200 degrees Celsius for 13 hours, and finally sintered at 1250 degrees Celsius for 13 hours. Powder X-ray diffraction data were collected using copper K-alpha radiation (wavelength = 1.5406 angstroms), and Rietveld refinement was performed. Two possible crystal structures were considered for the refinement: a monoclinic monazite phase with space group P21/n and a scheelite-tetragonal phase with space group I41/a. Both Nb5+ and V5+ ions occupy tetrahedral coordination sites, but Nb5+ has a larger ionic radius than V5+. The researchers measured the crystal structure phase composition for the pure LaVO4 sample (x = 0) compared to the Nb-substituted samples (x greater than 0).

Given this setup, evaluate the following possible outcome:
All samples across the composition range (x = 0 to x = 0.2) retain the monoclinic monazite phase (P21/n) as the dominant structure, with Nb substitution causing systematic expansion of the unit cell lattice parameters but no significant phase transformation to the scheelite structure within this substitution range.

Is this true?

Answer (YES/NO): NO